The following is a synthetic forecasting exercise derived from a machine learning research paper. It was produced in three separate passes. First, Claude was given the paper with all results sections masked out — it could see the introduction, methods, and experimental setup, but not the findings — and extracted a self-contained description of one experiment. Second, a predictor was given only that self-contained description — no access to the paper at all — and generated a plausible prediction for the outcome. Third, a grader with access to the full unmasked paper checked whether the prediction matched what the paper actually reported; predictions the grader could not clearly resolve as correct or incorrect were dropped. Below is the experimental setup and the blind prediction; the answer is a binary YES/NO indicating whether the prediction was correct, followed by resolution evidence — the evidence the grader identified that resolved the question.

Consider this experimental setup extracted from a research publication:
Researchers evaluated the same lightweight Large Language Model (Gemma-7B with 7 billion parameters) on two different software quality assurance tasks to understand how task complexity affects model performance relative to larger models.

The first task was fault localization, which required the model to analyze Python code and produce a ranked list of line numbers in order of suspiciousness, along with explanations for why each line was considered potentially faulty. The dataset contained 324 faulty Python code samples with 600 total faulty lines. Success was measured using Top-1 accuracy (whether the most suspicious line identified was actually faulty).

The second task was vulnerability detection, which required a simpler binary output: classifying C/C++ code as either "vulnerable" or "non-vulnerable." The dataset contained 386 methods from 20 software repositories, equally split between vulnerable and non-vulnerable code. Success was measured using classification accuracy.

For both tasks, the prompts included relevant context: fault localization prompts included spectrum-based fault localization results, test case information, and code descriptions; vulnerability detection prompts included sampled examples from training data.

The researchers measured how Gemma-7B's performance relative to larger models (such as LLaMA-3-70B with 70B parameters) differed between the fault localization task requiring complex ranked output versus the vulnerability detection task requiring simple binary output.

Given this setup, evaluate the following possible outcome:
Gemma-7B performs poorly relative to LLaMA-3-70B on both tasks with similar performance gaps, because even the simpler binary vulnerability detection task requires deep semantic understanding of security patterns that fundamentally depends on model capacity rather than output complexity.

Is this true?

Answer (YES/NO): NO